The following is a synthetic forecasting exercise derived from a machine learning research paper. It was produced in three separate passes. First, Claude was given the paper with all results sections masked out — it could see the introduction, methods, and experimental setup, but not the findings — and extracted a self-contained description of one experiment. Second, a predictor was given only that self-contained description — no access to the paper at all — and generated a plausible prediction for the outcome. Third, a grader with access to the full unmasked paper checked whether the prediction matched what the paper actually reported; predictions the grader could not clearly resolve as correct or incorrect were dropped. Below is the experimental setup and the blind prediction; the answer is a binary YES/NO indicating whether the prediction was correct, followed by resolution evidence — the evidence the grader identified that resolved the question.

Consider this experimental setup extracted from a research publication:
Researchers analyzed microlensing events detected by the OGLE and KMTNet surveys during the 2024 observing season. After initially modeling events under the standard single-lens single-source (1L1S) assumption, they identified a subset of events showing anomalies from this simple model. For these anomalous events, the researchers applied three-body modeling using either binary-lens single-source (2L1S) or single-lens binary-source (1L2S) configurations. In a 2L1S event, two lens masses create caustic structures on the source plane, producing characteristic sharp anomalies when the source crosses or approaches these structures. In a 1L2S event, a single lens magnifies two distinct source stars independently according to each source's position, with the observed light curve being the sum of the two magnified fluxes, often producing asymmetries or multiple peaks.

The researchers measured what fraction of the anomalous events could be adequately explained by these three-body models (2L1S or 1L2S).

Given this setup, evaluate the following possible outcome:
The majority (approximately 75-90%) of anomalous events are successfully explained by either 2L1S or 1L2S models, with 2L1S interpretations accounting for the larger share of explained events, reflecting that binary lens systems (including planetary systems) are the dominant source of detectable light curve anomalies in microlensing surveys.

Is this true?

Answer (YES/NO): NO